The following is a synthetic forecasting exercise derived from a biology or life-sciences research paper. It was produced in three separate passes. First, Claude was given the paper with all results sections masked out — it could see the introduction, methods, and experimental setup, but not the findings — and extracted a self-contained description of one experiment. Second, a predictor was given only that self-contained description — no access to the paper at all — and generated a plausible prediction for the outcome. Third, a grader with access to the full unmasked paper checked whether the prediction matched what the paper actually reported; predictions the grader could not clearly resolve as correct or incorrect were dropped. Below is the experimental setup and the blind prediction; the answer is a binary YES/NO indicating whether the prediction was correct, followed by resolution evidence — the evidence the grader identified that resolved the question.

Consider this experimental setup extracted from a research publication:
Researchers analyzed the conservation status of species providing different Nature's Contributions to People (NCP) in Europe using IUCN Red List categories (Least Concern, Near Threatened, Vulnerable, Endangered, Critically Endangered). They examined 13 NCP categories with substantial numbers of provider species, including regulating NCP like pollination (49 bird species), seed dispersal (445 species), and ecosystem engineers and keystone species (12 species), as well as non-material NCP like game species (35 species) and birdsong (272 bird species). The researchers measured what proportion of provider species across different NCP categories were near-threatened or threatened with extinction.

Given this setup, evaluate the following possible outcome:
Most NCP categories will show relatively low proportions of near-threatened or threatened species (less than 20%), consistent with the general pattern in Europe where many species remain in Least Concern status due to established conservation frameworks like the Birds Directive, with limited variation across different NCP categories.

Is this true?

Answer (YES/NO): NO